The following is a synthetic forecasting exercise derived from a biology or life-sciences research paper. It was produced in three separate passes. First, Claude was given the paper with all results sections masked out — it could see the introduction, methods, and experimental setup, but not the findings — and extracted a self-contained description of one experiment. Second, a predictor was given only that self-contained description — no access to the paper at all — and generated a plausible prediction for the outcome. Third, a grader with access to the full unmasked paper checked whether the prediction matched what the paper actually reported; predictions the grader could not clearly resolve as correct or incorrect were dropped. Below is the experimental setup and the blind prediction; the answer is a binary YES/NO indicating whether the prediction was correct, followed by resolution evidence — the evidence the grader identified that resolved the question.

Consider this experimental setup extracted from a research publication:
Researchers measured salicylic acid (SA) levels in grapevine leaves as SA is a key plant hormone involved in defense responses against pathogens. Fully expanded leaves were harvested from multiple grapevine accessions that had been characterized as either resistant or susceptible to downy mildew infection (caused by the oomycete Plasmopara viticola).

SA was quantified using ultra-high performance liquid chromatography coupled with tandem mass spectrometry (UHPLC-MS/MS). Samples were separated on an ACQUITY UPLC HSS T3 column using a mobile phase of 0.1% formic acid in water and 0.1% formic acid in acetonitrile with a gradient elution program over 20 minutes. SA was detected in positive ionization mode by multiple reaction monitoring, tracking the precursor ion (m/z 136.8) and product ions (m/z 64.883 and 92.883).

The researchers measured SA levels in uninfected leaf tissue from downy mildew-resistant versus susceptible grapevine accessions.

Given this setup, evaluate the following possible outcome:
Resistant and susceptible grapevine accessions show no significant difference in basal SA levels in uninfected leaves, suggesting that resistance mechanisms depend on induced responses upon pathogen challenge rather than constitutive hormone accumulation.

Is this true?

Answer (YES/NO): NO